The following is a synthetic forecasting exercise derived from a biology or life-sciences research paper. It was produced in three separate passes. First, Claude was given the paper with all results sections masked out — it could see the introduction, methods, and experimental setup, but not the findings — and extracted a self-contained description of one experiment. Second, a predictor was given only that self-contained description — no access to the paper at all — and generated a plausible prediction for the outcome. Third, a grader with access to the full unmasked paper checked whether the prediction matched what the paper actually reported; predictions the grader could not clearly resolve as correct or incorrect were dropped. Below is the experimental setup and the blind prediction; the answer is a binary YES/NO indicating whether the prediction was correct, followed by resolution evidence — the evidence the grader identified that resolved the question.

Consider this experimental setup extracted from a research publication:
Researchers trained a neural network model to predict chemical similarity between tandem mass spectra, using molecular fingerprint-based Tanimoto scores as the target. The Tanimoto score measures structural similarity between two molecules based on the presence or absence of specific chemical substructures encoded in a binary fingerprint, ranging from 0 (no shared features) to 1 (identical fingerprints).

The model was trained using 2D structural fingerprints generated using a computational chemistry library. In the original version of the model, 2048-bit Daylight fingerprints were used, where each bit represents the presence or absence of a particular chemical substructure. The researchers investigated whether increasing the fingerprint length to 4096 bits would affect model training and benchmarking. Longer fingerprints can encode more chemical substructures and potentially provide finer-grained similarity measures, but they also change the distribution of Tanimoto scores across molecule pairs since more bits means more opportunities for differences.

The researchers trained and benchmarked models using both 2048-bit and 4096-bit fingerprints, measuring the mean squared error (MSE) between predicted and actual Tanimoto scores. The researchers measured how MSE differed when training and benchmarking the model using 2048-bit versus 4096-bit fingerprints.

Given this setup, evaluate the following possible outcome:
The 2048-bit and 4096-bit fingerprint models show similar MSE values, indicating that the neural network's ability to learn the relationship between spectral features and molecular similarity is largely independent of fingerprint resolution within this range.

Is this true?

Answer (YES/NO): NO